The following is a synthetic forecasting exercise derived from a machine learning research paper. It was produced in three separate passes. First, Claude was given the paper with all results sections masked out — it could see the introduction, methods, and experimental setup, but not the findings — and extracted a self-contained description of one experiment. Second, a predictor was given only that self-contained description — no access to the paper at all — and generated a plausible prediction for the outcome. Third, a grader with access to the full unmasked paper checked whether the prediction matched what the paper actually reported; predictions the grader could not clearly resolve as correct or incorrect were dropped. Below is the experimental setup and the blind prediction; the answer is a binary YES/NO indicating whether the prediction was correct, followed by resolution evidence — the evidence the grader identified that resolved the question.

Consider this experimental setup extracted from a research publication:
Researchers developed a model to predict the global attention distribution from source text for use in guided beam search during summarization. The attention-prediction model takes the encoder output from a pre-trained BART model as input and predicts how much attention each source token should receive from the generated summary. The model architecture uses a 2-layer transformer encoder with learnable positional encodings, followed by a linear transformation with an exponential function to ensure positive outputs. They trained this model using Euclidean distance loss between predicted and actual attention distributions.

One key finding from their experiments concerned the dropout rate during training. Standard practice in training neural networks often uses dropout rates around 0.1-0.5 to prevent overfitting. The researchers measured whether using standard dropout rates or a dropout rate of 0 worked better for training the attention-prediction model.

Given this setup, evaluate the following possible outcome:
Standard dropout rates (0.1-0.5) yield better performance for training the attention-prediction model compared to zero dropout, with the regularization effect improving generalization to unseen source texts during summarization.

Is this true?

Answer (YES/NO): NO